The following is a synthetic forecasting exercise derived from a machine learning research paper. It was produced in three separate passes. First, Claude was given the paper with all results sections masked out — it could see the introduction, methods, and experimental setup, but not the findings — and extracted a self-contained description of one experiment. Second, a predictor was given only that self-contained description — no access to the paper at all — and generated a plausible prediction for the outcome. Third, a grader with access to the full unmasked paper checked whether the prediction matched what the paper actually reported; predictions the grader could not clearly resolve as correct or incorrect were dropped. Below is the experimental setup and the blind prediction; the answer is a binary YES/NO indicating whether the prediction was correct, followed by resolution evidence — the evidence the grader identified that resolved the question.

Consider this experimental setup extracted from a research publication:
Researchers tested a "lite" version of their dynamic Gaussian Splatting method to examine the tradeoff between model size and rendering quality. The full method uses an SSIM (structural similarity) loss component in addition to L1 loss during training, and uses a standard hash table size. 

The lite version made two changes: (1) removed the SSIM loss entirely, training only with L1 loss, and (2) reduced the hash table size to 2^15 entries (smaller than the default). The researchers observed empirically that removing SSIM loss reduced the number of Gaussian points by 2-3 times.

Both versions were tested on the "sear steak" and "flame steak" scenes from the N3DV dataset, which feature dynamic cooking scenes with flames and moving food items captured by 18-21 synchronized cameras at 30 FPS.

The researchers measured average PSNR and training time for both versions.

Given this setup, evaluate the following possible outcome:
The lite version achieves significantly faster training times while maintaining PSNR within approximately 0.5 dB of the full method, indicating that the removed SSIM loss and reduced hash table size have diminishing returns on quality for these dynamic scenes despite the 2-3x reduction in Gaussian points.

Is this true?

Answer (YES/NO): YES